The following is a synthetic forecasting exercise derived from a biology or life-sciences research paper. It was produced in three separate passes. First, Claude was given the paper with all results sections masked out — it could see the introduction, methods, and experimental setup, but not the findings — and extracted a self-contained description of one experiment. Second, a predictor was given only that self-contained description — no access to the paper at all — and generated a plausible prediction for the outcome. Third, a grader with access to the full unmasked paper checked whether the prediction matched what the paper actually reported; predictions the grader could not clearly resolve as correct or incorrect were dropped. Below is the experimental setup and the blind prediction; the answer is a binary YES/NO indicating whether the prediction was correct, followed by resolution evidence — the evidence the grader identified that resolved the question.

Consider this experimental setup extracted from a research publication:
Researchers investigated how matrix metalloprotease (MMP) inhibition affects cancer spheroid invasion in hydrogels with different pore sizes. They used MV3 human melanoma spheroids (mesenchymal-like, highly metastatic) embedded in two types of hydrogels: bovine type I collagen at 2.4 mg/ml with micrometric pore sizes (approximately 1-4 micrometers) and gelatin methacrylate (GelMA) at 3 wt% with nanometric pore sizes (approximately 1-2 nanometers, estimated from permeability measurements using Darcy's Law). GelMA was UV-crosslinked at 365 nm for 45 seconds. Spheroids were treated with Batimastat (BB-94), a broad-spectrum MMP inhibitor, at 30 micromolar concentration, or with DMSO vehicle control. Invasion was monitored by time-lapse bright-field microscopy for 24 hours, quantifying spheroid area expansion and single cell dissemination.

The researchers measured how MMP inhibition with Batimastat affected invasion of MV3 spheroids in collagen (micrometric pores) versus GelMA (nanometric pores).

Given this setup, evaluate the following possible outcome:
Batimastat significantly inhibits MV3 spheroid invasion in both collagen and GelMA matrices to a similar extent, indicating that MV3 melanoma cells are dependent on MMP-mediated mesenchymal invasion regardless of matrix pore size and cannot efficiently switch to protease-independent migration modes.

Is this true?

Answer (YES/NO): NO